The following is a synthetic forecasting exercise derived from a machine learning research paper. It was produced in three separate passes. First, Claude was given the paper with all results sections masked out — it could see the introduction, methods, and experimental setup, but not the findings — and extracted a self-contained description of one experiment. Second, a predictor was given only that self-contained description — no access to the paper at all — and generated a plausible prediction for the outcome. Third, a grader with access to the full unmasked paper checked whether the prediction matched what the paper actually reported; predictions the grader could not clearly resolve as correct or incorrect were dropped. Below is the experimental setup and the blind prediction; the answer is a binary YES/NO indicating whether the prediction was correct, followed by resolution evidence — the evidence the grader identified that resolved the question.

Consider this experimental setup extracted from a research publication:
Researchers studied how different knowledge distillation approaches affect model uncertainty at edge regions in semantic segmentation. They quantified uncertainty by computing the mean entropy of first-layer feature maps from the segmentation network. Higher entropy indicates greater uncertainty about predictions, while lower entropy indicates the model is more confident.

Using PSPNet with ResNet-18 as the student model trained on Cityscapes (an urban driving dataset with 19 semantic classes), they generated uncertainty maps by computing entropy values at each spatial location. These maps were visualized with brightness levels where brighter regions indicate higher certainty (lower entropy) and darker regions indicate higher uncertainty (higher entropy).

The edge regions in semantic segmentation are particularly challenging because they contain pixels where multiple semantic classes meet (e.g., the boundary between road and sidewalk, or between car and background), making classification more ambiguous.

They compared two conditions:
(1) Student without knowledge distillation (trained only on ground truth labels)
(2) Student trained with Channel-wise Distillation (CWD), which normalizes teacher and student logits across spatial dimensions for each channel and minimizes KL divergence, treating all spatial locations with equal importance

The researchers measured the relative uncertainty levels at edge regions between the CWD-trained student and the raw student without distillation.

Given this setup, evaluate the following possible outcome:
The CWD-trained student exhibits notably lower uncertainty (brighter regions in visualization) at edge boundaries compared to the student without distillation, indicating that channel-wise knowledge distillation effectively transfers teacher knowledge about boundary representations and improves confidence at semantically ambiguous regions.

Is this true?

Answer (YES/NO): NO